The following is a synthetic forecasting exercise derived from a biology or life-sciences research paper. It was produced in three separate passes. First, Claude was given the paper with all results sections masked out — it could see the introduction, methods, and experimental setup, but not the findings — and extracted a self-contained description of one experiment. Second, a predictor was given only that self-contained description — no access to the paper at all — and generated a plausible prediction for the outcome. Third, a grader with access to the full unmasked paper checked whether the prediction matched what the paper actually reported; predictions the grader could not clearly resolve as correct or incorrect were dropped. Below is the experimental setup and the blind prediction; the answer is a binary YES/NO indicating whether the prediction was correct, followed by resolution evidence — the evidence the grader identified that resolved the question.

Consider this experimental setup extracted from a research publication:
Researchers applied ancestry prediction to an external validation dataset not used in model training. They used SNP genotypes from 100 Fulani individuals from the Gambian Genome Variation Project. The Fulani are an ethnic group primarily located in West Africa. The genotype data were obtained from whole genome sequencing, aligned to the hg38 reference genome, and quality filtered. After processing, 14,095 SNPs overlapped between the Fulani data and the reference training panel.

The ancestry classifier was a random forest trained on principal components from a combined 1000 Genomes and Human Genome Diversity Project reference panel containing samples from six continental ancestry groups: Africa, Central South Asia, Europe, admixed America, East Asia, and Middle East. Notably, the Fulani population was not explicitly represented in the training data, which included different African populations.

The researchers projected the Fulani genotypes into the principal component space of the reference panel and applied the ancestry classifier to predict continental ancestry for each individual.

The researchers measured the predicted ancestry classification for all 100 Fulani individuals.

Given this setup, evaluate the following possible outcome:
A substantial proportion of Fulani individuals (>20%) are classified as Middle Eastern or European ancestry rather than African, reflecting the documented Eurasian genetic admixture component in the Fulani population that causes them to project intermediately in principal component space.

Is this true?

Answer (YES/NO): NO